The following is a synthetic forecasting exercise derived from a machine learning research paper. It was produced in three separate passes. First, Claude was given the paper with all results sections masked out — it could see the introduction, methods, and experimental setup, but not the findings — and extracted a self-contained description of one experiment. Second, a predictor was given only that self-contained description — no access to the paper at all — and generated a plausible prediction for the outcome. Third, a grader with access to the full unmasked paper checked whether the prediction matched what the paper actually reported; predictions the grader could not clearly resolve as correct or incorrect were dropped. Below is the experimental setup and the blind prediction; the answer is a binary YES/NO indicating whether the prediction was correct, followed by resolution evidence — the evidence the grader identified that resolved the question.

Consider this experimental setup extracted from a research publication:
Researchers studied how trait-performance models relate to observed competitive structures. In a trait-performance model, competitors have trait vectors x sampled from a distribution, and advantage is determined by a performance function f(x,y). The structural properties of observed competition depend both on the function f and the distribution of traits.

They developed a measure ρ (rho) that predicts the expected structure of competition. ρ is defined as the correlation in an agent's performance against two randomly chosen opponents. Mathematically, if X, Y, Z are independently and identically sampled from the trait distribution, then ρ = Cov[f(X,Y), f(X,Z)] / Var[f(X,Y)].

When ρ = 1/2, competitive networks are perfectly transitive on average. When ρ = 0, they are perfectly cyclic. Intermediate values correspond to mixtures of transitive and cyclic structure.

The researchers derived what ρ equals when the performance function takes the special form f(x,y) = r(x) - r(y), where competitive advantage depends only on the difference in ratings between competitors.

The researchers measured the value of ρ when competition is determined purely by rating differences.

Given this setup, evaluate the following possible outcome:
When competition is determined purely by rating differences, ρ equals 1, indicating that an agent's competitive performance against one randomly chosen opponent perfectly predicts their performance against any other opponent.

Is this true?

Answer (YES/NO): NO